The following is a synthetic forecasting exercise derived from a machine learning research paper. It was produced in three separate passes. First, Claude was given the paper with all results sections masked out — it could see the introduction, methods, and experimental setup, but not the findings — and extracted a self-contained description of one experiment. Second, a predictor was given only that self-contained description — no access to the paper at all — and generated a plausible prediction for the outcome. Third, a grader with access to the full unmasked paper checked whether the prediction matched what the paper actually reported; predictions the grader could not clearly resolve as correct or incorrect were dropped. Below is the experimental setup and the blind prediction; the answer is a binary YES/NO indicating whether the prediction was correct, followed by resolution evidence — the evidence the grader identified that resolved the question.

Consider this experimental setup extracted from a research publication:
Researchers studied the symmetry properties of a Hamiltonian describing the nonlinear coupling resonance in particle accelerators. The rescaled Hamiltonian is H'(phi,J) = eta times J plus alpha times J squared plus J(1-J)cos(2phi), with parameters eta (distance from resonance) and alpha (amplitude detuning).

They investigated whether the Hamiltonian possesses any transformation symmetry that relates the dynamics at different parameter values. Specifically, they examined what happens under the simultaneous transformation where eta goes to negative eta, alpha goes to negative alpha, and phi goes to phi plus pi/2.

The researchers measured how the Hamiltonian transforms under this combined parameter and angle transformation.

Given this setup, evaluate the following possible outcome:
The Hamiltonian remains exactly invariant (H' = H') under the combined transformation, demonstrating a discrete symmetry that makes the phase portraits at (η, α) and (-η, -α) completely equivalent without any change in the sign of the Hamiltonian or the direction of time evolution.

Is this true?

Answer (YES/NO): NO